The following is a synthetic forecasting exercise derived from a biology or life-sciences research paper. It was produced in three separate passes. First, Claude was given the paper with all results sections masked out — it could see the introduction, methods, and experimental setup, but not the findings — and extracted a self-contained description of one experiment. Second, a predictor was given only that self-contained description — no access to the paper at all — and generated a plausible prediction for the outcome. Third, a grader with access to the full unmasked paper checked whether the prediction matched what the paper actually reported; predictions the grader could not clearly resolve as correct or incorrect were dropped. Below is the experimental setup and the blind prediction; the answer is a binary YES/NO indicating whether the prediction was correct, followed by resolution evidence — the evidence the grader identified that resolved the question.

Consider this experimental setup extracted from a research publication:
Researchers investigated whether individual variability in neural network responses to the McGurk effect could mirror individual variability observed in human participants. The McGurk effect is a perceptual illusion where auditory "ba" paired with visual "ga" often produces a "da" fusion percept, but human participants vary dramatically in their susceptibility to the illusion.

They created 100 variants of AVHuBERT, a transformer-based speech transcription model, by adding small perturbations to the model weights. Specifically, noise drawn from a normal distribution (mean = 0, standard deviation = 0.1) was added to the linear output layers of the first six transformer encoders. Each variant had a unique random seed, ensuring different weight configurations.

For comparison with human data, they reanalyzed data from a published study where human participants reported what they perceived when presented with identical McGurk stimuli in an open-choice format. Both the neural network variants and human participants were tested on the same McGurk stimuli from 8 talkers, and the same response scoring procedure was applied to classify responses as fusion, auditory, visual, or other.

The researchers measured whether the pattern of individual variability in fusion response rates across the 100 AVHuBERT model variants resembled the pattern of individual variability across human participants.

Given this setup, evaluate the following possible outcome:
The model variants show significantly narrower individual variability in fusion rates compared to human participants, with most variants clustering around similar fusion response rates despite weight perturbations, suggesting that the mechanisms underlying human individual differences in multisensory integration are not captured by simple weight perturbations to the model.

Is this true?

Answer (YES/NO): YES